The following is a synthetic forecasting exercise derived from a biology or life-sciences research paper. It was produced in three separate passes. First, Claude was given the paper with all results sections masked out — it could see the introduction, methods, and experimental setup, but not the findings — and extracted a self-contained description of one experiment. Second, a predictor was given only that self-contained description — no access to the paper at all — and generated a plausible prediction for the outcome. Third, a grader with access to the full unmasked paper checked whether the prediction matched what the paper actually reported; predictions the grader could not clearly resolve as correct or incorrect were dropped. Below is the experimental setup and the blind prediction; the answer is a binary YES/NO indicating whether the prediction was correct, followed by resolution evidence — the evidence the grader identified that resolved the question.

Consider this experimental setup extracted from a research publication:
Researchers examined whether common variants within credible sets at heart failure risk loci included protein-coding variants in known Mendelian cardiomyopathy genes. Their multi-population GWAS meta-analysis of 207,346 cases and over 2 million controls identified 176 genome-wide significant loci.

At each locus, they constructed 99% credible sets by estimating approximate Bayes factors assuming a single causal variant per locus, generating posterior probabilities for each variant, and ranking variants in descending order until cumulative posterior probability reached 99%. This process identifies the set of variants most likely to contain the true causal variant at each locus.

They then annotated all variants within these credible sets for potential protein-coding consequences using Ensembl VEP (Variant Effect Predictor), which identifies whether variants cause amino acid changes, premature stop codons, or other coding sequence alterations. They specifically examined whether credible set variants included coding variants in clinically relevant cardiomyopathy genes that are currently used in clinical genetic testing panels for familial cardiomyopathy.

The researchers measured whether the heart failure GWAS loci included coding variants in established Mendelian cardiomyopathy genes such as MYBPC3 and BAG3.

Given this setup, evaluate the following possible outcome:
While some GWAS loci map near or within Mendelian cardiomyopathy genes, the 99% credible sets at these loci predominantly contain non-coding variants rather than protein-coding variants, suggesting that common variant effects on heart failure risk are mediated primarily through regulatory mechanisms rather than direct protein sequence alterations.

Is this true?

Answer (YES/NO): NO